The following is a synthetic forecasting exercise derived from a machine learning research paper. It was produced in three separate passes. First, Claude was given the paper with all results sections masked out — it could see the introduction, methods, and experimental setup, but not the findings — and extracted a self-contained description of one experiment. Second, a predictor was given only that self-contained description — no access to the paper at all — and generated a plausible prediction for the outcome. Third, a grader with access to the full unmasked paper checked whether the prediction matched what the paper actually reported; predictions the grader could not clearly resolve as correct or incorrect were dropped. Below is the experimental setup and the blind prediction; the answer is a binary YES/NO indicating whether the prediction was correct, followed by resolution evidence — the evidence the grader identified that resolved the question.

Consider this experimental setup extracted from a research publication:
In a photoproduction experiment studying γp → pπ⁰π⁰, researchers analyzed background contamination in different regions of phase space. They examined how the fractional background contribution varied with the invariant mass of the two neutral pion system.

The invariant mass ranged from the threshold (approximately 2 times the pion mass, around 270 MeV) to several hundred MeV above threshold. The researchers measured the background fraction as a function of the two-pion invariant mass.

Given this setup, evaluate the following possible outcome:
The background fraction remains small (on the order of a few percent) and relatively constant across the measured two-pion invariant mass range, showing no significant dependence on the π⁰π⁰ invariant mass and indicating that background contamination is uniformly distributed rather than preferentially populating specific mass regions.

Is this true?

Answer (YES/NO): NO